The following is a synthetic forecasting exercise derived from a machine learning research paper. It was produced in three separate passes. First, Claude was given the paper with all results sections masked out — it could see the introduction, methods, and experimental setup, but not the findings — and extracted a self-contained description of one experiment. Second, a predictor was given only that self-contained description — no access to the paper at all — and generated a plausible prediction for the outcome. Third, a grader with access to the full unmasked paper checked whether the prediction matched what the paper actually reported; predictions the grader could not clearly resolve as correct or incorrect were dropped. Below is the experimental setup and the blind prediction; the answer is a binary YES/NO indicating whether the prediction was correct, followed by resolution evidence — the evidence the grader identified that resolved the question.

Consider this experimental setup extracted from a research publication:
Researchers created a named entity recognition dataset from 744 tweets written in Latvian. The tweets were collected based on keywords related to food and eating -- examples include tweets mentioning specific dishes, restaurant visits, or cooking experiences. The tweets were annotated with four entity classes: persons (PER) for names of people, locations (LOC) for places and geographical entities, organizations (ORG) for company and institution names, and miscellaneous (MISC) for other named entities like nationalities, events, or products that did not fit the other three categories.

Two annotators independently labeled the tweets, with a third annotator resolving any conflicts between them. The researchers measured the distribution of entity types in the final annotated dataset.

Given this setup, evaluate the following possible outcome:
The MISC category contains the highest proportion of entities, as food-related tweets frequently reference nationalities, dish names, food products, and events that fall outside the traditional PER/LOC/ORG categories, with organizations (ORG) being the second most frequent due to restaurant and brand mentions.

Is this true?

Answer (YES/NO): NO